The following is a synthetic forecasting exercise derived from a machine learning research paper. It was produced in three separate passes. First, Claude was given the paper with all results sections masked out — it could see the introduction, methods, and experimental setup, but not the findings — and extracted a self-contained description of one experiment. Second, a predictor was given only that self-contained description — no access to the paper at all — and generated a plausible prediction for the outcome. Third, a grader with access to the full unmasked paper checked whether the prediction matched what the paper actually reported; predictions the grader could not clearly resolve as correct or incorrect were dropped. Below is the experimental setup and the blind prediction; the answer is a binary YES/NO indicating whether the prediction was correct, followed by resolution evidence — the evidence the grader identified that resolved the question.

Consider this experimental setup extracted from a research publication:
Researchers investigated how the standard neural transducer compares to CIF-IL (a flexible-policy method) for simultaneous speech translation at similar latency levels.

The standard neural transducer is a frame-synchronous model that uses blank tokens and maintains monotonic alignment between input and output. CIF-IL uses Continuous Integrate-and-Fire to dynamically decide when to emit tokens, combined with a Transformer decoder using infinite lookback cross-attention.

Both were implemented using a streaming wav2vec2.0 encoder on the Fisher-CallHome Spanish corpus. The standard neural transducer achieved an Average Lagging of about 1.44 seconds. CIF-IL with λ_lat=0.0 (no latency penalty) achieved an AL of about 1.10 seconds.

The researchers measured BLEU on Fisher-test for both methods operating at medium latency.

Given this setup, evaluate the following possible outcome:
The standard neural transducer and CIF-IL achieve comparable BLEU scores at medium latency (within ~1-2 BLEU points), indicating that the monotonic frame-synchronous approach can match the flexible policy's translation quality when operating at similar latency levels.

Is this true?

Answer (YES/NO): NO